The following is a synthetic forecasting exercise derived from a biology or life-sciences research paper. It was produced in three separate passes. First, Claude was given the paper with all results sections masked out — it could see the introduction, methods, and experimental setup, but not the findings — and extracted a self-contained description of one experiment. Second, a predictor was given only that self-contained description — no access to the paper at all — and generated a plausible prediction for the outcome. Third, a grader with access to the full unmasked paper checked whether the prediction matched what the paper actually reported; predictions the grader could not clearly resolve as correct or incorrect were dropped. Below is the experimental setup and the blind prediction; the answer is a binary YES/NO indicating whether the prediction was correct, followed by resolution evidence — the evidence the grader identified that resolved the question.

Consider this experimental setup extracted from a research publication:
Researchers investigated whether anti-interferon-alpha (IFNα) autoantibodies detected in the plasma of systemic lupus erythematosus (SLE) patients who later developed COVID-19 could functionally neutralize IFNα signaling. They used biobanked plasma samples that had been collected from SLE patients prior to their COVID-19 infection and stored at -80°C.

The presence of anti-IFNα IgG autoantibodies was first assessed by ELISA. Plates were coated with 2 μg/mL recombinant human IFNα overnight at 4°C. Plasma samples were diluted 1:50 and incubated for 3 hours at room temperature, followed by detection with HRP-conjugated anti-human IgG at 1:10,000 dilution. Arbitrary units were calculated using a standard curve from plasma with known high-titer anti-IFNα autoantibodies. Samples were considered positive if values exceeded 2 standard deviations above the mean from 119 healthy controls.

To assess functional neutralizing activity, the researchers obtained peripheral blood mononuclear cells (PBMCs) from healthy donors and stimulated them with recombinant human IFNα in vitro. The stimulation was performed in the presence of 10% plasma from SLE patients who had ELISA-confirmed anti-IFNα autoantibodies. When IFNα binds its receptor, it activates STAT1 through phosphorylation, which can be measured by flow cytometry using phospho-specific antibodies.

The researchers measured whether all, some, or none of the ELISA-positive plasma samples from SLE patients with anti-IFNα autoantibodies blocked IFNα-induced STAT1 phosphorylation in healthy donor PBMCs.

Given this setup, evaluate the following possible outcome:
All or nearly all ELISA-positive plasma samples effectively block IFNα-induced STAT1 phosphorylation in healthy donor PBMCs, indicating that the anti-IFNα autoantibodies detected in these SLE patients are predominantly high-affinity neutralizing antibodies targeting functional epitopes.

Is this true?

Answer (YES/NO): NO